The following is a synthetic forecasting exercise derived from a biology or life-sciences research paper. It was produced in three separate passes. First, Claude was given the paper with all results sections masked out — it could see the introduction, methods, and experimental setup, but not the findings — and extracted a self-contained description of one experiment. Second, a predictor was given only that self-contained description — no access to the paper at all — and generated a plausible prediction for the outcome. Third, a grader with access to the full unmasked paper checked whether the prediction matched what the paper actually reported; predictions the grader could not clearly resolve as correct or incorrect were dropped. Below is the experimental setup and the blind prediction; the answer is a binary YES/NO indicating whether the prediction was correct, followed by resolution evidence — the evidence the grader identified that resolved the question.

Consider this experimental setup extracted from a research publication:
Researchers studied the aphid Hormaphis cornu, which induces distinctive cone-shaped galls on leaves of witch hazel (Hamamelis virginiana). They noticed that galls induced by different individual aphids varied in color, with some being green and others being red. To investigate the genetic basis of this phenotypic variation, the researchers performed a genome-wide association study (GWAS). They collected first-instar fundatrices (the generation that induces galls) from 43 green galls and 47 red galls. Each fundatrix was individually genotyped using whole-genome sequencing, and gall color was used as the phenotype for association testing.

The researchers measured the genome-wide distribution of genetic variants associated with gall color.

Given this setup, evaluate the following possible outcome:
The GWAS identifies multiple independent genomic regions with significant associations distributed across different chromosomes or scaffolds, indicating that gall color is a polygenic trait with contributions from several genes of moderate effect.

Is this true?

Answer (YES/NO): NO